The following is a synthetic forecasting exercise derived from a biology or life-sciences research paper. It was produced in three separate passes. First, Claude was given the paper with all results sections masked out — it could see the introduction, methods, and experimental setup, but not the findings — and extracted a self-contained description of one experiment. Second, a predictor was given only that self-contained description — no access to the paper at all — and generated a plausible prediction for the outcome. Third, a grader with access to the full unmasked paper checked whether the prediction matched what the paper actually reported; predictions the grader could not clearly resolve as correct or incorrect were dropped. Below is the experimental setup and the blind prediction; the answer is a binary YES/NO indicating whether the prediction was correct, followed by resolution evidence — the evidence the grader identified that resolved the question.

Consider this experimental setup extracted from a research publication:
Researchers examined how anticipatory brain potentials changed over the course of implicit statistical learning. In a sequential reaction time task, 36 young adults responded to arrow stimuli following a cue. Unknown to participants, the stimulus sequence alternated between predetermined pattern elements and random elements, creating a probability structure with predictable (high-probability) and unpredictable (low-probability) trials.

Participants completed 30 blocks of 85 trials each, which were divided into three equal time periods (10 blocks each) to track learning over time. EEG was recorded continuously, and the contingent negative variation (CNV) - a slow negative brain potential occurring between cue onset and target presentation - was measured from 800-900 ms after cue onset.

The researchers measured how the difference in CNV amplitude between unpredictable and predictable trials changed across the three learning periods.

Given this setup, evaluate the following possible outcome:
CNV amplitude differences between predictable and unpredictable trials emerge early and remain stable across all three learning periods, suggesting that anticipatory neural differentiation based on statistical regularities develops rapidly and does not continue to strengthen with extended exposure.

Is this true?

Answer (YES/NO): YES